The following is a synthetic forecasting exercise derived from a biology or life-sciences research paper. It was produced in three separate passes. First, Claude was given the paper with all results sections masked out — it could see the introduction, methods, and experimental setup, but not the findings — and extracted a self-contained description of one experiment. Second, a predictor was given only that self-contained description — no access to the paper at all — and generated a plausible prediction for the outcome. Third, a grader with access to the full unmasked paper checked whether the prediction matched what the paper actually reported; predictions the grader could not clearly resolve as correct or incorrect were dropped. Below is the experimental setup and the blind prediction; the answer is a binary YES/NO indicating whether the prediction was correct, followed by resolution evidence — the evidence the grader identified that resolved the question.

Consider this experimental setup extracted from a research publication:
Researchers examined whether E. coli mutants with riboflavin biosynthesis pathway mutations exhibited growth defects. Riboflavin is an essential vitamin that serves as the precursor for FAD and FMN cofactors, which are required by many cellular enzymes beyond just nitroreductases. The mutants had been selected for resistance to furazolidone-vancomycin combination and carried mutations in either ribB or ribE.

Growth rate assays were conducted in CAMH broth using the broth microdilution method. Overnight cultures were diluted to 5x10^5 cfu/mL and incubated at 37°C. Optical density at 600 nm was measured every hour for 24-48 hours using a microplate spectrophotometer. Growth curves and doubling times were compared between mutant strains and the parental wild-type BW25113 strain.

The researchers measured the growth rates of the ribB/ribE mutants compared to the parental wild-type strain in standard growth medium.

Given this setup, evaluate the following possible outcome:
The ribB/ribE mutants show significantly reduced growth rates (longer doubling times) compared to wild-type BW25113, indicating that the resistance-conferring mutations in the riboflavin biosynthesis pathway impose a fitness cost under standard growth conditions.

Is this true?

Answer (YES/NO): YES